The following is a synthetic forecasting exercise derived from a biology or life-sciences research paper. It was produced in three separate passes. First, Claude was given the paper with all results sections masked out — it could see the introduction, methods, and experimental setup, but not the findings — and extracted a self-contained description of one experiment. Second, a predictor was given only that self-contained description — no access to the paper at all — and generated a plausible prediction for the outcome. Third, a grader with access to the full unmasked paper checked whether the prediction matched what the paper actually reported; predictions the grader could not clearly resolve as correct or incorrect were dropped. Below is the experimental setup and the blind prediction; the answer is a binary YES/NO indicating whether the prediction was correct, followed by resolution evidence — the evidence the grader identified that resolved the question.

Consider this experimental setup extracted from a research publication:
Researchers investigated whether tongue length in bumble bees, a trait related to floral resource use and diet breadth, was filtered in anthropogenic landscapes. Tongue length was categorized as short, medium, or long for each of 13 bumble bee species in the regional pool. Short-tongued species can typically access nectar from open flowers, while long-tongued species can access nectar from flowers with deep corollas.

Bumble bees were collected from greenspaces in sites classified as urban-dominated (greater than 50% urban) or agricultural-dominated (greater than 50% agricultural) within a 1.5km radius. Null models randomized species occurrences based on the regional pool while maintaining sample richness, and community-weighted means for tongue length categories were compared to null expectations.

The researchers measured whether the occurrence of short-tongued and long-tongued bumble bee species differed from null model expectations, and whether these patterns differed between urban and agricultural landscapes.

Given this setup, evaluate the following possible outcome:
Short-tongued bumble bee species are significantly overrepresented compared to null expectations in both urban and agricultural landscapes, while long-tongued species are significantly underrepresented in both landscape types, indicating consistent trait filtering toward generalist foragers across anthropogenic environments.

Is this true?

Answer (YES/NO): NO